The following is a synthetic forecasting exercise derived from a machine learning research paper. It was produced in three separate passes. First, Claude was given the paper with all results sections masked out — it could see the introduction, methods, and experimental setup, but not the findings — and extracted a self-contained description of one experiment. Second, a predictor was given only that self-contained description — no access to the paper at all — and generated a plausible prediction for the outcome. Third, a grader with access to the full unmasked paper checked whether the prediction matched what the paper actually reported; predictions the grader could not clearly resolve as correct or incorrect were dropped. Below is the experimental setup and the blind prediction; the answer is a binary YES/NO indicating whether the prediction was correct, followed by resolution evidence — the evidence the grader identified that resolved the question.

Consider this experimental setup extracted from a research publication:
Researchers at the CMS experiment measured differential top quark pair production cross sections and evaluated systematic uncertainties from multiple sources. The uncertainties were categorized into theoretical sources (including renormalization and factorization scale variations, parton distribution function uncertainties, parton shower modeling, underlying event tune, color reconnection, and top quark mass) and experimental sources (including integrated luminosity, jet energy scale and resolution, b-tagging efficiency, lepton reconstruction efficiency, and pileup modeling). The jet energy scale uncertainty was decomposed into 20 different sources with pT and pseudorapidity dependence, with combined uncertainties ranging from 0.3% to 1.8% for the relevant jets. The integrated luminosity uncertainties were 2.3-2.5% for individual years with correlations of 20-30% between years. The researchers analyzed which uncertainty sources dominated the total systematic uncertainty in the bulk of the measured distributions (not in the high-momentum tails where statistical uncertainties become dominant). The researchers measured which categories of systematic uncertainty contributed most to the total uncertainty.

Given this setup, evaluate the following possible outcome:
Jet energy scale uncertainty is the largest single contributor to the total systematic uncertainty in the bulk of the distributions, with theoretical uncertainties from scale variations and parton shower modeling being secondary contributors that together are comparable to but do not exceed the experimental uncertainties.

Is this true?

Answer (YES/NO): YES